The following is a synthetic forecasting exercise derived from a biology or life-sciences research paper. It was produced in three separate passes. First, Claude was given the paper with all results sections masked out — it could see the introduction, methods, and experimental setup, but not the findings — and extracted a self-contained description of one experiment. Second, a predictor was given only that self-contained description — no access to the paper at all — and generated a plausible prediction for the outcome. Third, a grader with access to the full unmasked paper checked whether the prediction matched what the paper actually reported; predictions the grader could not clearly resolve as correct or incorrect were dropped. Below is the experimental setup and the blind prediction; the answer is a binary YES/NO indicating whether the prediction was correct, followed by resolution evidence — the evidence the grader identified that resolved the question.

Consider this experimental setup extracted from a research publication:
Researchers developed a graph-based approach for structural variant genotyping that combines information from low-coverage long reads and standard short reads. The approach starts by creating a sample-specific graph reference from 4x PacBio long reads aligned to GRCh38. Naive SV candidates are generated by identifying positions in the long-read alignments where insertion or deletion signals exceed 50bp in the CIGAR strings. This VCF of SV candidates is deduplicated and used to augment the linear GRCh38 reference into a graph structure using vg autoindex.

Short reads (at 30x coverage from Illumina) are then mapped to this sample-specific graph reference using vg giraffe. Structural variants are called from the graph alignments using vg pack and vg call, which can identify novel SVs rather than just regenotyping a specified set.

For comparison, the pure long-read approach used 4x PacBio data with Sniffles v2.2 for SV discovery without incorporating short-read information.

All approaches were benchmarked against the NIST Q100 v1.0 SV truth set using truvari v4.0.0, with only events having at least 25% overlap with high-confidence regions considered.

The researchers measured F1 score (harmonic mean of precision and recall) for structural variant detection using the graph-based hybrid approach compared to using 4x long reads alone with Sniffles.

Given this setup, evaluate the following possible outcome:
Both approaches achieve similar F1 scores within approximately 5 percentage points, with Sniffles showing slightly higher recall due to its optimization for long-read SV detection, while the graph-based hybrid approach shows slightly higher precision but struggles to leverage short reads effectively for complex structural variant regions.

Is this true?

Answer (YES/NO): NO